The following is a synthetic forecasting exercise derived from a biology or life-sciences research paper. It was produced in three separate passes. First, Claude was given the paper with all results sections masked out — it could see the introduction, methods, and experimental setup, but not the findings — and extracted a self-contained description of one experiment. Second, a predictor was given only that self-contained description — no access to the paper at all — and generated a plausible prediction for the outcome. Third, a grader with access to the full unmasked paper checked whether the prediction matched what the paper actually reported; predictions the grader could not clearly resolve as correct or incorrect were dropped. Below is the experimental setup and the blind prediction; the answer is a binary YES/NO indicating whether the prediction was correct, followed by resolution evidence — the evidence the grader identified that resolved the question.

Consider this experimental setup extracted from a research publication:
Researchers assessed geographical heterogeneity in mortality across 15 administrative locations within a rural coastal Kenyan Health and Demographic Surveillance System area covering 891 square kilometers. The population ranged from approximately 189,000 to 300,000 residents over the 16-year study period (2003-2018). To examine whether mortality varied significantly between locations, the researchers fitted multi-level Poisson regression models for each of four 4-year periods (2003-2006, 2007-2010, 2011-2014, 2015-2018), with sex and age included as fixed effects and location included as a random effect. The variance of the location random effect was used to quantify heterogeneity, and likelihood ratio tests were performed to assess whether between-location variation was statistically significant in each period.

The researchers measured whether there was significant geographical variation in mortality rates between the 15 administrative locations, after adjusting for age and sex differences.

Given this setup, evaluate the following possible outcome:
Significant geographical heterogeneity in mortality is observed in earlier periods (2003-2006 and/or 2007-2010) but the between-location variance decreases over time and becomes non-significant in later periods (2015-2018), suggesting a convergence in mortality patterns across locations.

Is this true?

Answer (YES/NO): NO